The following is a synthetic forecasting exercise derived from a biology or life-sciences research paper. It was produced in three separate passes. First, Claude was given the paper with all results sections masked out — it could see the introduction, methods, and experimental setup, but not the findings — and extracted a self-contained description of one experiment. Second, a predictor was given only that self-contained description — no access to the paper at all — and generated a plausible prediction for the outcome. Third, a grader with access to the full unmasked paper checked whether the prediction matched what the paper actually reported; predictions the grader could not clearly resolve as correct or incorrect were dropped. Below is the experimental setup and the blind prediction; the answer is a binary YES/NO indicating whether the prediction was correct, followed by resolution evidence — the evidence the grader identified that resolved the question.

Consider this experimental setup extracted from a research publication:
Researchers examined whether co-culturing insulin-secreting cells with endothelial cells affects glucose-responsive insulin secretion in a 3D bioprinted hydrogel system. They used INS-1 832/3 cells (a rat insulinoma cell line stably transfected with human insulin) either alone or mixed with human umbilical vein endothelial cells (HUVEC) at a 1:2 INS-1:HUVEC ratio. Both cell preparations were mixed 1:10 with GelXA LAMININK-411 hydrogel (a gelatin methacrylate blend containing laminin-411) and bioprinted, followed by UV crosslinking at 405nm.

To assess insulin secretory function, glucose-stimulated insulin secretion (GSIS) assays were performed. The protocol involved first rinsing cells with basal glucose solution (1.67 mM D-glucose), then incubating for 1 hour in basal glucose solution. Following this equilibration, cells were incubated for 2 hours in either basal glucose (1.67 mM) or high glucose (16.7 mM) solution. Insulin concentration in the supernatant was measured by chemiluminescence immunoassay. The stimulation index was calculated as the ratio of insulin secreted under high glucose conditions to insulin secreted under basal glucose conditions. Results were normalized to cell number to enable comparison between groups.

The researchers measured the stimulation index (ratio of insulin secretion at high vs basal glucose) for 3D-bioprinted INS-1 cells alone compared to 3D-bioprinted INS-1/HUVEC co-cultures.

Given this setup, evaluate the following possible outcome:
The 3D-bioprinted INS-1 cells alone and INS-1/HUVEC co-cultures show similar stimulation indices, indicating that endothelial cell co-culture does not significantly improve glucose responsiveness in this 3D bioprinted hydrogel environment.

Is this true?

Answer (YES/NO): YES